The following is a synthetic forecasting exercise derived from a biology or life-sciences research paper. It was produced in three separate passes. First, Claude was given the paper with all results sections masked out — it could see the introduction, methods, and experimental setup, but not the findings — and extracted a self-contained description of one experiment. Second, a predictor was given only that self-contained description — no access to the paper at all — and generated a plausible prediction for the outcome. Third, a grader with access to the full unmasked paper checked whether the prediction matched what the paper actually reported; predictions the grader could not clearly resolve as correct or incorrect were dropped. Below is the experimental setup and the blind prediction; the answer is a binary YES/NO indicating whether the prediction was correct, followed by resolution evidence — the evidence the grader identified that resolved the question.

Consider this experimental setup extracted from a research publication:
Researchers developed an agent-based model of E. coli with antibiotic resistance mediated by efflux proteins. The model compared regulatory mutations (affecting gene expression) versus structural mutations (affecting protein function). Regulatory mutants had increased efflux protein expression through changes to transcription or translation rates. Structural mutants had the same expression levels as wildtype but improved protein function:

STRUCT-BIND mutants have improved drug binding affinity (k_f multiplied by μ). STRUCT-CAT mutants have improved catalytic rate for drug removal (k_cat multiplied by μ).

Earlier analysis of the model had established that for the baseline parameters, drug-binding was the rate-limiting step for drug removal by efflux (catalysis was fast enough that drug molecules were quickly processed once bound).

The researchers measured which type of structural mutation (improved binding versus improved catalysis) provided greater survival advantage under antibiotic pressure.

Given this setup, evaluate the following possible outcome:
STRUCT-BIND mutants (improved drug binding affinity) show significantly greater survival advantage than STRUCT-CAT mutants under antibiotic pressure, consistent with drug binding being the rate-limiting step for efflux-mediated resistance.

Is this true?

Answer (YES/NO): YES